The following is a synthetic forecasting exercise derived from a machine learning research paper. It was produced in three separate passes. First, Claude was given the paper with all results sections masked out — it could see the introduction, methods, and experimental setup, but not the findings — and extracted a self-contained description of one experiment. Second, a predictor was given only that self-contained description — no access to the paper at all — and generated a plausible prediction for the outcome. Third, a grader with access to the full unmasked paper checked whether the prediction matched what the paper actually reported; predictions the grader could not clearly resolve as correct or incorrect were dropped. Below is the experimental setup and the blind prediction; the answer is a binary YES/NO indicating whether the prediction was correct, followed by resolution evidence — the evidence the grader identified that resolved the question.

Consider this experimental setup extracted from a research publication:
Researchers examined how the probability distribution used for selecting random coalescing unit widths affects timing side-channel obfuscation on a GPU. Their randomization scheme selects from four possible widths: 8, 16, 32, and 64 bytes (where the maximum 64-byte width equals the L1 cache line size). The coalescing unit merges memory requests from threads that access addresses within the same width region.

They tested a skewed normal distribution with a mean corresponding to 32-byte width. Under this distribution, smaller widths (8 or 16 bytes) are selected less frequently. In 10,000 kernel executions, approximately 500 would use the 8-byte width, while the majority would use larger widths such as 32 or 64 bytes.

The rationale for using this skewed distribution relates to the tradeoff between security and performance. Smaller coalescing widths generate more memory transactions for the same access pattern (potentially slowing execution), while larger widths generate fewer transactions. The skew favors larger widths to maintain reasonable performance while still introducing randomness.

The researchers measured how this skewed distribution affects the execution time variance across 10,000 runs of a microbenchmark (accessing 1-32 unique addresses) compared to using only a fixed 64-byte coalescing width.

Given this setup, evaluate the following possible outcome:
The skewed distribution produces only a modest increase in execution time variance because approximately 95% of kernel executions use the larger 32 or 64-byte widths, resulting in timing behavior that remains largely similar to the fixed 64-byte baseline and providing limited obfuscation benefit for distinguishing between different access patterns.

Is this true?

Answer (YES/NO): NO